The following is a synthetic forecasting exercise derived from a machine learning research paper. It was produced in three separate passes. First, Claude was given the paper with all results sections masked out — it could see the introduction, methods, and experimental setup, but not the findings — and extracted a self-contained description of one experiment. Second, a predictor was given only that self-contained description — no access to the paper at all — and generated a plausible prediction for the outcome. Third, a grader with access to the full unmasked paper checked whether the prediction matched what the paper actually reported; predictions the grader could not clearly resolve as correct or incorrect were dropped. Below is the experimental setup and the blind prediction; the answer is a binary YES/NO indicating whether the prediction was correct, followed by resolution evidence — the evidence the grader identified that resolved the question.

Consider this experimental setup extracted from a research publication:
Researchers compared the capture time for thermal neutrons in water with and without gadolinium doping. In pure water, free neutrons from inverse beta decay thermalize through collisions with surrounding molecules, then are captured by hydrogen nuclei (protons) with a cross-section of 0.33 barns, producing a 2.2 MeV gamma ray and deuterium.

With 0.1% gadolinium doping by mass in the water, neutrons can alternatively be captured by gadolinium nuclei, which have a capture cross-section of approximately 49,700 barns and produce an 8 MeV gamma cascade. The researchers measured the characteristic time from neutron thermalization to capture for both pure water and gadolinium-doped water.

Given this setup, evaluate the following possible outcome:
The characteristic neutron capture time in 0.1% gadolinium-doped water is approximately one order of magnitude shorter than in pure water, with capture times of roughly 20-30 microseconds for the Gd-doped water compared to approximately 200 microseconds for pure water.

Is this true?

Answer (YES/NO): YES